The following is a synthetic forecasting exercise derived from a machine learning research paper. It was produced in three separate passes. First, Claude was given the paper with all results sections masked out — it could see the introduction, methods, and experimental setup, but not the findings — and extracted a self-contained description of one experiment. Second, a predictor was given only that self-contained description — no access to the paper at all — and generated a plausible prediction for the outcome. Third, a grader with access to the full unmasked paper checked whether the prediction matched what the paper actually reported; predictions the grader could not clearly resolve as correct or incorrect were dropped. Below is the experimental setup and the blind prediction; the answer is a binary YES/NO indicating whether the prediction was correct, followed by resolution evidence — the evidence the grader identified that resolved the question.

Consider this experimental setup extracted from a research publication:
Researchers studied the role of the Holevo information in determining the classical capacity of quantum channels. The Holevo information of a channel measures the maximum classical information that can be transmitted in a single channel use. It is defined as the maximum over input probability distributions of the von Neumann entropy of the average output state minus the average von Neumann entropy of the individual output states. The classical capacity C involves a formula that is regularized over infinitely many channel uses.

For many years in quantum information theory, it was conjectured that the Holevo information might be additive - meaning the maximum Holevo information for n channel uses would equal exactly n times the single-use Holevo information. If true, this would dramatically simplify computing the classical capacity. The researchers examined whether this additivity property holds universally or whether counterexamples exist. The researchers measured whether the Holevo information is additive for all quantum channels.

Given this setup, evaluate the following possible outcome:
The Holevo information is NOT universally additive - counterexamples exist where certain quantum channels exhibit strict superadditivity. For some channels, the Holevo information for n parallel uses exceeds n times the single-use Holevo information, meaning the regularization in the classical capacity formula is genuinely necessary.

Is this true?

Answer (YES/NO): YES